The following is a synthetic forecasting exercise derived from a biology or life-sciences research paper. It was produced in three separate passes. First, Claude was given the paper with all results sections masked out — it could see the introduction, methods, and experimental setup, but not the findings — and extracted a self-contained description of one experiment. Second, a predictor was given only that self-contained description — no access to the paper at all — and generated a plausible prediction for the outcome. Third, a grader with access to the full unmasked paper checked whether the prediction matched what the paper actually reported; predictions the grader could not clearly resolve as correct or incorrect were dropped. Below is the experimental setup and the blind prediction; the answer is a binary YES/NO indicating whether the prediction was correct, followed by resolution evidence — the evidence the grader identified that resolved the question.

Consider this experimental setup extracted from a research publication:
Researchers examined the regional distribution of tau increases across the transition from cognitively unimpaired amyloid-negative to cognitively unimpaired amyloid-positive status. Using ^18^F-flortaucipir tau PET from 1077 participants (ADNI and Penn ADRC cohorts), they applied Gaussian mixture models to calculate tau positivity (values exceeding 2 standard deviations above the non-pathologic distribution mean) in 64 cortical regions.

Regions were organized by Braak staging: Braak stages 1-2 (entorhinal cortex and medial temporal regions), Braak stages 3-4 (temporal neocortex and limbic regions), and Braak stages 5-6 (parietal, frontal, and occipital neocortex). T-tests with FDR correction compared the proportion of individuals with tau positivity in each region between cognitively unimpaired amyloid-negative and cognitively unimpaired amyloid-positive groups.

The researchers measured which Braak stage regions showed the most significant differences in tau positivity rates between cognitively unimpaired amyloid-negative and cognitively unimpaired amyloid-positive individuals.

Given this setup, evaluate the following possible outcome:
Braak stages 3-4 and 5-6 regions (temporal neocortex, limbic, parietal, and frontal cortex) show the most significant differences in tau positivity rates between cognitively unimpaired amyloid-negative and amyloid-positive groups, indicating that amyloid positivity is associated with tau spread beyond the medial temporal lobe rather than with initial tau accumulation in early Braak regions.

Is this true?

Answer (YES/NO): NO